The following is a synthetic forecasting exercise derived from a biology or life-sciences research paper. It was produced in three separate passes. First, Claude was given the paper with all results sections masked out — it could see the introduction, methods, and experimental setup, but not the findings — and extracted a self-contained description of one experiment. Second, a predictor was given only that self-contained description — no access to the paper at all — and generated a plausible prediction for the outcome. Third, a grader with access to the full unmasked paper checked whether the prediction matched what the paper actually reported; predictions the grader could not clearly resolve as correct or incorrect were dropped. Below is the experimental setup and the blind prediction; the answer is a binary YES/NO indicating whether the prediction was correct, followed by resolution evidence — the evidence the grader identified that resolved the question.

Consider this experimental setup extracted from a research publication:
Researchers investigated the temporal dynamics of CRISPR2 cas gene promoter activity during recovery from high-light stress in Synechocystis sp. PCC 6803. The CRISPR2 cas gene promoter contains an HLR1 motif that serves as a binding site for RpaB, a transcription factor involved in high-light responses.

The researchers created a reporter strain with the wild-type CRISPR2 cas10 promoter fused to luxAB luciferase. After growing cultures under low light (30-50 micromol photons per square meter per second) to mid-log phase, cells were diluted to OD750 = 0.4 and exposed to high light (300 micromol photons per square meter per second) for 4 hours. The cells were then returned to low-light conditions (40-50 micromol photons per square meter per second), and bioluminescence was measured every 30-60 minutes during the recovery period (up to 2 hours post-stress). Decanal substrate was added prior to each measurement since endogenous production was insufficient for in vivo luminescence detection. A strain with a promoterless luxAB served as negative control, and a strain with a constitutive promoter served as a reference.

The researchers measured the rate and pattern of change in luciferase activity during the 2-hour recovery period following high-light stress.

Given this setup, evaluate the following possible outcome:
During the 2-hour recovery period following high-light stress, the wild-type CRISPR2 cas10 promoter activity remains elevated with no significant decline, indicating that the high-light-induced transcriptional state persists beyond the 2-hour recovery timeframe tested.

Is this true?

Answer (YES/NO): NO